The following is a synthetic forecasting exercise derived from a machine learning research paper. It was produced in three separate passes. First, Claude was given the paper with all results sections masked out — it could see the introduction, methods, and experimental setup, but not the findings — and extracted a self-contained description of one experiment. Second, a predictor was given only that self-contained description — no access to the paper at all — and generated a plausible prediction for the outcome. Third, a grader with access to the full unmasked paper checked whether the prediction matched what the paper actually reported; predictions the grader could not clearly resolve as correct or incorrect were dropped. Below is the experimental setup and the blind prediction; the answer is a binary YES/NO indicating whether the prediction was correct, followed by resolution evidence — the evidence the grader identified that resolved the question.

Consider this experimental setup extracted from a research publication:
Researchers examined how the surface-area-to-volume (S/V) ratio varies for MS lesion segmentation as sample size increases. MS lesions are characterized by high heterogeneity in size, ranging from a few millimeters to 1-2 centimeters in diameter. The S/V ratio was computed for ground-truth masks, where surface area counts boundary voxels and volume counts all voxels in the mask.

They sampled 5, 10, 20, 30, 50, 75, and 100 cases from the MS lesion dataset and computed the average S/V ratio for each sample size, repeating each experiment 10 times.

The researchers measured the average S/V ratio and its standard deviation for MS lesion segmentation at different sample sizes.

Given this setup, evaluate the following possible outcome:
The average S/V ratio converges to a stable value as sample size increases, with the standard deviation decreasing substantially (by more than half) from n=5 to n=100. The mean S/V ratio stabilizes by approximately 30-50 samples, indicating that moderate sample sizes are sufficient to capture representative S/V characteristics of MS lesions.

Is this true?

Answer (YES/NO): YES